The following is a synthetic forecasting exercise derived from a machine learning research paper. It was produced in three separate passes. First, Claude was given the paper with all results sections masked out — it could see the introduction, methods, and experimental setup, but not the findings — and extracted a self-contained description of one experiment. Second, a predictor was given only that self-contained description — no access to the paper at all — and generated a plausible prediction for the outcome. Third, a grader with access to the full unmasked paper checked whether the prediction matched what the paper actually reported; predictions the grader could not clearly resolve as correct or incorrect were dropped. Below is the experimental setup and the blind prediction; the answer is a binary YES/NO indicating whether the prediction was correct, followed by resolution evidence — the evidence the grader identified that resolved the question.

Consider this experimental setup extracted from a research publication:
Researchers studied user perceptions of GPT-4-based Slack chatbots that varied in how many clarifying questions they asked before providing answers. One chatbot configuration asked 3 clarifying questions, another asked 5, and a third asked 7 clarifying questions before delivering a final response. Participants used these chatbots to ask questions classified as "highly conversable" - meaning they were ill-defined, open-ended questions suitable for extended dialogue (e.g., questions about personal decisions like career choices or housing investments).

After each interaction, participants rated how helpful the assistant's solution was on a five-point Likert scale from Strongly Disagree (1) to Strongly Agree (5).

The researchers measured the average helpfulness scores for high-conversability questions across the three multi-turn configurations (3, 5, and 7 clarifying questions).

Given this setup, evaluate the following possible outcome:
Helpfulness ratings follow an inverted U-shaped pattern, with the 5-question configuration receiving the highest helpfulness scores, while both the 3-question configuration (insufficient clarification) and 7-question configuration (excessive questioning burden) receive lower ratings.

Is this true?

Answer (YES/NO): NO